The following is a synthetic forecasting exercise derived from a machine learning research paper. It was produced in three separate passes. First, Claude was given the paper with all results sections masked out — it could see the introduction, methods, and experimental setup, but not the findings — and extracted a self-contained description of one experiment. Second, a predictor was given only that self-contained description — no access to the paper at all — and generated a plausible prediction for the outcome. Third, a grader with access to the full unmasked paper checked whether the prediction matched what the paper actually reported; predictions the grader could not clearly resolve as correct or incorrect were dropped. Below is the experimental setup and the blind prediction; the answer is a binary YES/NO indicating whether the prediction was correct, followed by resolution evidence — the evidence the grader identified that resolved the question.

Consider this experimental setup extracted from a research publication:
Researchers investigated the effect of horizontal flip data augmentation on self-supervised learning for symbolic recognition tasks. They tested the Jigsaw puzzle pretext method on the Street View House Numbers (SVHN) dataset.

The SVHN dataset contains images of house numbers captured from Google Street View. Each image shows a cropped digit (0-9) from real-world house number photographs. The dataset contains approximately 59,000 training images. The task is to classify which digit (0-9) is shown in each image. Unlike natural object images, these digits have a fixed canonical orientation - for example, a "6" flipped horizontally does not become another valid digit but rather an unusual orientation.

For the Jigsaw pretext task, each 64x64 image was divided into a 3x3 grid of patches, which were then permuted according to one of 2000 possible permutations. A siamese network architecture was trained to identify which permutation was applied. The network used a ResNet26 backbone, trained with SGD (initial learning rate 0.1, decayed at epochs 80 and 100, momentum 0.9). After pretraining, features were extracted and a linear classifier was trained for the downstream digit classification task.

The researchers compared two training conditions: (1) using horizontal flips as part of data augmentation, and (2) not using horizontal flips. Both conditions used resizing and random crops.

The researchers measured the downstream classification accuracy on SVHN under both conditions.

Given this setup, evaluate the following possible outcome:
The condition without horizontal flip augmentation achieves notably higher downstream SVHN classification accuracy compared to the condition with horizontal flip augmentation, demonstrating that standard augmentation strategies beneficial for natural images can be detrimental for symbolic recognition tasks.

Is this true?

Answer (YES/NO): NO